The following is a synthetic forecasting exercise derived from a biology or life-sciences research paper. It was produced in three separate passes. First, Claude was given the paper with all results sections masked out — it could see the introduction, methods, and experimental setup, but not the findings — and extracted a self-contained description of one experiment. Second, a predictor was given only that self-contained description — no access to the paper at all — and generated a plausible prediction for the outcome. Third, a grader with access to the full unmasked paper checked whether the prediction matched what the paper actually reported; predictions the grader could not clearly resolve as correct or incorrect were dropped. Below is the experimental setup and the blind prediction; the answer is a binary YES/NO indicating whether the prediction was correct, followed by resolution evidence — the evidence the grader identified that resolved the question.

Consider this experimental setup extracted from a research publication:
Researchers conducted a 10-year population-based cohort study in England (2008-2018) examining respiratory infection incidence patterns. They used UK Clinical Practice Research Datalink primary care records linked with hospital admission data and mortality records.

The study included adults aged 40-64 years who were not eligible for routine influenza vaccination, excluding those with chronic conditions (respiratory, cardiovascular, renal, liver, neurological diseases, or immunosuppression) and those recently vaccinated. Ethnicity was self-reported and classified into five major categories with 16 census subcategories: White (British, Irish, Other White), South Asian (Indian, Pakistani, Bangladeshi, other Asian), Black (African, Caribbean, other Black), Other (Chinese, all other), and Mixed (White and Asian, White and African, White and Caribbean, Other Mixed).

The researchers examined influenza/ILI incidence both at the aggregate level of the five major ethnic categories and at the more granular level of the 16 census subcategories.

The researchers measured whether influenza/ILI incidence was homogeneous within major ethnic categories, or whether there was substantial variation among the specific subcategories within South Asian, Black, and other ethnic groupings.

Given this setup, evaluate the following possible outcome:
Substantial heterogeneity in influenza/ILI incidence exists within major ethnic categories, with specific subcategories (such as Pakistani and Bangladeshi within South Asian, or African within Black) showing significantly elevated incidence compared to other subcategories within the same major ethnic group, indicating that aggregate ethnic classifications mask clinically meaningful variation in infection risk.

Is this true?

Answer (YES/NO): YES